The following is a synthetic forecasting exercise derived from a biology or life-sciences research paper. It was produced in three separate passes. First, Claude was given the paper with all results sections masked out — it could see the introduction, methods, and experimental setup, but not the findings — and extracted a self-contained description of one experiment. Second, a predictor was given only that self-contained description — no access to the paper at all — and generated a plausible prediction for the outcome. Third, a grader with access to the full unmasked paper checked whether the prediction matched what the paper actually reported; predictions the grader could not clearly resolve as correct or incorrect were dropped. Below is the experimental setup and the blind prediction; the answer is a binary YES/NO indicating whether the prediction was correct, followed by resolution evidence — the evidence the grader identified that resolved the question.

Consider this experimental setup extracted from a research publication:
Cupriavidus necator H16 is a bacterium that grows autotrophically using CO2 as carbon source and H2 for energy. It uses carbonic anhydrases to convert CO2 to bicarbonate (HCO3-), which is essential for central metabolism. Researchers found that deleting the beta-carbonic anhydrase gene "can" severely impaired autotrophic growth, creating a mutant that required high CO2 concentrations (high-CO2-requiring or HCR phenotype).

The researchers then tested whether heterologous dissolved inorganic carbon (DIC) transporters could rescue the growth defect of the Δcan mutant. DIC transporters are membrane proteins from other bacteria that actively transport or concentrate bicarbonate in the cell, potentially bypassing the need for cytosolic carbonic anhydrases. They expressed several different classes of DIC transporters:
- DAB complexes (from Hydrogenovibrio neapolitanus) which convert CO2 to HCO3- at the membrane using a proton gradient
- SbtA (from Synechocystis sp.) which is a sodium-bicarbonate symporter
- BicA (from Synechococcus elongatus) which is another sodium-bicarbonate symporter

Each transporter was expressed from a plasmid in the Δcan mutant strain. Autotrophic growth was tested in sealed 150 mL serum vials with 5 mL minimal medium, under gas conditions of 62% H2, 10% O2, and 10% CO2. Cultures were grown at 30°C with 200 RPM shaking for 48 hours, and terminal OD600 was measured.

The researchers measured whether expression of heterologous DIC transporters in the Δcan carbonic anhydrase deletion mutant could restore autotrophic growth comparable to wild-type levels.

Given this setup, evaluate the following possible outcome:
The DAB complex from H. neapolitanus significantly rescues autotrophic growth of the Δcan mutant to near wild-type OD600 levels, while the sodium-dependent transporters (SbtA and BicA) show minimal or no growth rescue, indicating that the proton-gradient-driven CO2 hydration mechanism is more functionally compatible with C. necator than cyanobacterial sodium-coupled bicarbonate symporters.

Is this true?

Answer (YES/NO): NO